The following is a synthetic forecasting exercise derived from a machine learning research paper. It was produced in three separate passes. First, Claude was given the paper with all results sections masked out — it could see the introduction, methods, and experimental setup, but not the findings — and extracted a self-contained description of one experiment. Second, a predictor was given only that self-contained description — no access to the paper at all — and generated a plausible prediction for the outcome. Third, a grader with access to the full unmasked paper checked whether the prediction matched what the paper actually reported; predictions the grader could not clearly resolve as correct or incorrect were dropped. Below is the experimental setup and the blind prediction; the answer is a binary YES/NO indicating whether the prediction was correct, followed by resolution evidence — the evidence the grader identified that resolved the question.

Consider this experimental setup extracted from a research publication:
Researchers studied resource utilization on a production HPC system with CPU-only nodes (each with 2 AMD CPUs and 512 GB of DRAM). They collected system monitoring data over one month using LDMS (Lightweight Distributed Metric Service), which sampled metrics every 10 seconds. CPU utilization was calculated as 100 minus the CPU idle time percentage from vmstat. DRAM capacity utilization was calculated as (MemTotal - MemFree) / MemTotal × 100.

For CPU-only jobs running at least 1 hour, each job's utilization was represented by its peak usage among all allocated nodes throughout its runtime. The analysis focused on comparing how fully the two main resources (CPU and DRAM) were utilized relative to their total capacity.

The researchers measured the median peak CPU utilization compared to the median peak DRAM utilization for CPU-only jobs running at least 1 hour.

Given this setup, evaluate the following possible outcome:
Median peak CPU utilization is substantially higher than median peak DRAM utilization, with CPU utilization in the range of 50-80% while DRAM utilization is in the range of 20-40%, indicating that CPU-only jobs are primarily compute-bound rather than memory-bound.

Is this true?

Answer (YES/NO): NO